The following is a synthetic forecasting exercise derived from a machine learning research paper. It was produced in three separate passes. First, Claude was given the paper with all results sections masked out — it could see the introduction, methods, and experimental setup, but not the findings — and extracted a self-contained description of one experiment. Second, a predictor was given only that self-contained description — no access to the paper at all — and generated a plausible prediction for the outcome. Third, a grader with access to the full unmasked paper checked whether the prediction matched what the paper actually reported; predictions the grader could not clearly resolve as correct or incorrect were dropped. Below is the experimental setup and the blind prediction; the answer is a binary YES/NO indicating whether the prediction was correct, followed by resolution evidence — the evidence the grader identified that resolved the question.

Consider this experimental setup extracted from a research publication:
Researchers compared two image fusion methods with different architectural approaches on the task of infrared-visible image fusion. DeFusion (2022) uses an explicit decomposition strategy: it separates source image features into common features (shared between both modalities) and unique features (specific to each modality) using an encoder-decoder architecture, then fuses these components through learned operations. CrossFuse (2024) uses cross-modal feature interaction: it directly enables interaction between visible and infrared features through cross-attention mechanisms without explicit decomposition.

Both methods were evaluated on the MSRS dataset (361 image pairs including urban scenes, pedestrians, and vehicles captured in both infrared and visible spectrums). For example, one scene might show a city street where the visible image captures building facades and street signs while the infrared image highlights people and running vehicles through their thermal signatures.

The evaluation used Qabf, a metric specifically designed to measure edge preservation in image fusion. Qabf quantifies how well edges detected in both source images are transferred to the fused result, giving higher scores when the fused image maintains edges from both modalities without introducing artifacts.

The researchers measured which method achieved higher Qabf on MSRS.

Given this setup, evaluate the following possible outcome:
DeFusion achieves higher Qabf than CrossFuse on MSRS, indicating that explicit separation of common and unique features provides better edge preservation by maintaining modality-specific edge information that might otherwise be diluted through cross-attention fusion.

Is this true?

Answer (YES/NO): NO